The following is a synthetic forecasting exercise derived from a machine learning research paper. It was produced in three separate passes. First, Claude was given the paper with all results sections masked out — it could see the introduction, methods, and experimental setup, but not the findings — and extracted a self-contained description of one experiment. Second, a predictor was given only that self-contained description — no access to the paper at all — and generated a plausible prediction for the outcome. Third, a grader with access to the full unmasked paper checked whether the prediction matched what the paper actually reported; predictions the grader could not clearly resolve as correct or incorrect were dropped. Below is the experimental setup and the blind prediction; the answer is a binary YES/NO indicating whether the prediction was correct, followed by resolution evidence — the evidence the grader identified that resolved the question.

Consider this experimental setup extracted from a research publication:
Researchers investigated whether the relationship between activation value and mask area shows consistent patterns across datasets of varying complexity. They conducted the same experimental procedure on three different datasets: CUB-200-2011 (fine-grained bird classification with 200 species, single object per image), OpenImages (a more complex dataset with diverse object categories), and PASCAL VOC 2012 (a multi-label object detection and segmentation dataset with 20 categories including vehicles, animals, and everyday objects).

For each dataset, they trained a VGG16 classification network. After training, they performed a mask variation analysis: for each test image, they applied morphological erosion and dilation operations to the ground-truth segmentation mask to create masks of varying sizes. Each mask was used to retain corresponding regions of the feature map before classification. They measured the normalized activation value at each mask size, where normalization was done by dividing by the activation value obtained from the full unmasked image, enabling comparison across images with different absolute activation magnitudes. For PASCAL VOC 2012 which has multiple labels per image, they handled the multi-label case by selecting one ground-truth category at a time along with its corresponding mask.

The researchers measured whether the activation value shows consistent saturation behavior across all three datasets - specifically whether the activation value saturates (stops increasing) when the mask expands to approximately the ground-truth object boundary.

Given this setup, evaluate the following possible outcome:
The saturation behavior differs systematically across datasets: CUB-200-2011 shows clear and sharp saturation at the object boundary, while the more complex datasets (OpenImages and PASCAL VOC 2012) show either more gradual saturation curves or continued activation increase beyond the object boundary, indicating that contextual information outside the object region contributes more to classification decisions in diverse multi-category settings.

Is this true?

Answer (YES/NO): NO